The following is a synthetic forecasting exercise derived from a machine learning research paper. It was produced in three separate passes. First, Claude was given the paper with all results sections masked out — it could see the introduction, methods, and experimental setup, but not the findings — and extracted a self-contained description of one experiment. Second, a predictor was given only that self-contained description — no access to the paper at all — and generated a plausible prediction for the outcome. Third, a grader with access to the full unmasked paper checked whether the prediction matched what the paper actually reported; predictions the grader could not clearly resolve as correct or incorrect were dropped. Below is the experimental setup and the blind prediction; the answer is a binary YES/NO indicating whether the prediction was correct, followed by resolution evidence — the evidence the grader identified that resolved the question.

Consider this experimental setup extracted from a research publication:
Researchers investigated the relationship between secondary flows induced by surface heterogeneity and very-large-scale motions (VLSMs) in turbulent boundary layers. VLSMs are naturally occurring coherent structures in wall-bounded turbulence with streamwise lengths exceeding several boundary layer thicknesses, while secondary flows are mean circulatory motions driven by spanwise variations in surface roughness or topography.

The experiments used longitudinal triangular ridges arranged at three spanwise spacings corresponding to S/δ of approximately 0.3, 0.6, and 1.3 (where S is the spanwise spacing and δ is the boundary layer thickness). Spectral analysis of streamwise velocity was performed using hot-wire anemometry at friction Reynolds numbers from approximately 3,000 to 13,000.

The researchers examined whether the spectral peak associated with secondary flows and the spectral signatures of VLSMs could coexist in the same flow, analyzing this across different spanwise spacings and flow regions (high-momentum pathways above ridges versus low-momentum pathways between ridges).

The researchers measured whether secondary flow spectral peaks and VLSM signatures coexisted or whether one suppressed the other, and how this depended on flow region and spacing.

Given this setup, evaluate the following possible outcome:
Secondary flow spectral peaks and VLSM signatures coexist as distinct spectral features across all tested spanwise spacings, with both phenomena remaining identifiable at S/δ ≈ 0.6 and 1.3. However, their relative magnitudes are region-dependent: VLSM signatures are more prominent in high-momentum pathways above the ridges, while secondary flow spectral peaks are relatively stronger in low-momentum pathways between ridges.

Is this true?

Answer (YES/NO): NO